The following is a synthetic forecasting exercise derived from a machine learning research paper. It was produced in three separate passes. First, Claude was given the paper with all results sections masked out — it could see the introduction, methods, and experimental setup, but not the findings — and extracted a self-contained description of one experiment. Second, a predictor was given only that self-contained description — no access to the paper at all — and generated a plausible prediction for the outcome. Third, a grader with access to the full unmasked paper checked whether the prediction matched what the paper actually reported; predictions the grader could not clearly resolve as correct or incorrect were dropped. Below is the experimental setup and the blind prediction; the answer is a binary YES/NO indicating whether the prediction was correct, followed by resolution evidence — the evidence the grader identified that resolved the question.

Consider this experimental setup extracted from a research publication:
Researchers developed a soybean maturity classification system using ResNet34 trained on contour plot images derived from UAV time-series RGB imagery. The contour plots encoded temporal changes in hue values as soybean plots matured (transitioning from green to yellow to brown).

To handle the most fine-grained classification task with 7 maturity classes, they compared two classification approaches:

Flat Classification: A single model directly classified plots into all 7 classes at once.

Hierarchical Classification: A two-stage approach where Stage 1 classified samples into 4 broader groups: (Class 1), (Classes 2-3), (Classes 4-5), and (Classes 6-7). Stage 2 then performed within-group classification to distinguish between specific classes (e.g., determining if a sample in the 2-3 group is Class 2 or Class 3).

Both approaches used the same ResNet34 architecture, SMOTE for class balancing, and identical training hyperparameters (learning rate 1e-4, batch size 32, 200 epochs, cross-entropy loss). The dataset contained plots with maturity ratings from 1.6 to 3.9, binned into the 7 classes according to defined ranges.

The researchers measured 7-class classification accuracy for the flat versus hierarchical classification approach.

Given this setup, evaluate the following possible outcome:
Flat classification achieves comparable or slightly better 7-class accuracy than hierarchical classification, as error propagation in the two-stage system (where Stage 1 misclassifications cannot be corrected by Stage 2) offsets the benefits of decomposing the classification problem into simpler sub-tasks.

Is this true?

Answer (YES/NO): NO